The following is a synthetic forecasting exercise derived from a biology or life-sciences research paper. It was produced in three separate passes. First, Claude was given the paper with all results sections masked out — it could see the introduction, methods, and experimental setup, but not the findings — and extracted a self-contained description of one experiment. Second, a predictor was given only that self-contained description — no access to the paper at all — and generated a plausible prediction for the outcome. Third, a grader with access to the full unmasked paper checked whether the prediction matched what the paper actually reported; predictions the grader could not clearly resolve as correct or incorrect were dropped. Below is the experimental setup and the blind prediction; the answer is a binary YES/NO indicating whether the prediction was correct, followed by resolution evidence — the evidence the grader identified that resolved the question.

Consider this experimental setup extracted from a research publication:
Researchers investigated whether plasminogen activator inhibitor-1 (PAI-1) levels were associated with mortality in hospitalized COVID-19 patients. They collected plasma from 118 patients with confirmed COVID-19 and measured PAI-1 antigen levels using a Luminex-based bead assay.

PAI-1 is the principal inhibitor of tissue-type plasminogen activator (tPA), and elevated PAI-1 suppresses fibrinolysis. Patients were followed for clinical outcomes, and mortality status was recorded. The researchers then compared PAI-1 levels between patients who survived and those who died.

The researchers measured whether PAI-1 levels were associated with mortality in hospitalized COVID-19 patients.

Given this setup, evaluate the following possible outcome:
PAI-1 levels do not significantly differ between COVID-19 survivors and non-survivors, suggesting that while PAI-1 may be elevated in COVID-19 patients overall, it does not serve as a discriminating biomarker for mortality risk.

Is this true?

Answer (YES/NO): NO